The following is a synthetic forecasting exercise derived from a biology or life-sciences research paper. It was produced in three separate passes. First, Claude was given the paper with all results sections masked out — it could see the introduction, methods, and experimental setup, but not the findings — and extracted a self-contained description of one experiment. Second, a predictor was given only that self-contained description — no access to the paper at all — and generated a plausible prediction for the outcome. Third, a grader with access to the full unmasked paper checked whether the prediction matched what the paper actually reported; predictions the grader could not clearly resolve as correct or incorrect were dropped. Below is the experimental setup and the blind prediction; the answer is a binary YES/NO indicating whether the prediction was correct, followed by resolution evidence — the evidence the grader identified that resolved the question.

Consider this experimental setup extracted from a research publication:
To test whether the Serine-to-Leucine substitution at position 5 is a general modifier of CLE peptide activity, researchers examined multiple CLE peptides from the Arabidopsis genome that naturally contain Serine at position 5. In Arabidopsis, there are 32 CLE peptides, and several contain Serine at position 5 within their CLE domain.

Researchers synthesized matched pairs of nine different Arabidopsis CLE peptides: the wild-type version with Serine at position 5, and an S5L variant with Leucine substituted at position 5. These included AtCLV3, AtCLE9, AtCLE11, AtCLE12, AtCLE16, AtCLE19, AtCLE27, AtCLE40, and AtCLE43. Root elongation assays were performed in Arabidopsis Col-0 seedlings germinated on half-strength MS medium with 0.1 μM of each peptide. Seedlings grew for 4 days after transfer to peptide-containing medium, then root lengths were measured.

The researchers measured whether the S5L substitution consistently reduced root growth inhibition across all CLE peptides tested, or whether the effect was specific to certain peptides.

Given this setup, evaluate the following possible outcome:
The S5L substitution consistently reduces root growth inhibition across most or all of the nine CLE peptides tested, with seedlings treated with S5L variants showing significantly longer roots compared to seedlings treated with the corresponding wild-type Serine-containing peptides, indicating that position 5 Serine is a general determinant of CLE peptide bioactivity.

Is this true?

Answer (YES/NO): YES